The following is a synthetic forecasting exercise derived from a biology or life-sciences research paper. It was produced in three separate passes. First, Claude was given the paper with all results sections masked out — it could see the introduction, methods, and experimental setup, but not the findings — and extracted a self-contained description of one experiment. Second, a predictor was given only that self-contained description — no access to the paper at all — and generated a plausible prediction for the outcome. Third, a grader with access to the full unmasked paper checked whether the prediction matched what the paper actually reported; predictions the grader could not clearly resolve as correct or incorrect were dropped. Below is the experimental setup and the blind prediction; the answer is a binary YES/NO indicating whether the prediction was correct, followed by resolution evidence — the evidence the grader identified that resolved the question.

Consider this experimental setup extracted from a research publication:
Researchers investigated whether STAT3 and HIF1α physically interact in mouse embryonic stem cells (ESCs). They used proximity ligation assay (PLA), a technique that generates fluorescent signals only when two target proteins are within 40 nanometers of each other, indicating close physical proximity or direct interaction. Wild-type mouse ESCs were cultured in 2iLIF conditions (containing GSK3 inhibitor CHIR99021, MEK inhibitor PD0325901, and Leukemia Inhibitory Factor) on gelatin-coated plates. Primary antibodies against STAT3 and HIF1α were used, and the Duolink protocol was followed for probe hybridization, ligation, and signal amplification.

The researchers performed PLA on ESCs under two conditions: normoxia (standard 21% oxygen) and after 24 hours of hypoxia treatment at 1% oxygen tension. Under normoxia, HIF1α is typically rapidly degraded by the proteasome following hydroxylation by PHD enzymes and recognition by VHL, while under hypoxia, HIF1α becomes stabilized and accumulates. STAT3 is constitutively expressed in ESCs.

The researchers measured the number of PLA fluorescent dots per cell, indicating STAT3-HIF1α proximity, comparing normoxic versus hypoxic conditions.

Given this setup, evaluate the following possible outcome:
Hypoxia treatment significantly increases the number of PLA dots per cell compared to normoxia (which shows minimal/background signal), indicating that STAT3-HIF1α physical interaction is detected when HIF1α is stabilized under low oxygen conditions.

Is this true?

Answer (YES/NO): YES